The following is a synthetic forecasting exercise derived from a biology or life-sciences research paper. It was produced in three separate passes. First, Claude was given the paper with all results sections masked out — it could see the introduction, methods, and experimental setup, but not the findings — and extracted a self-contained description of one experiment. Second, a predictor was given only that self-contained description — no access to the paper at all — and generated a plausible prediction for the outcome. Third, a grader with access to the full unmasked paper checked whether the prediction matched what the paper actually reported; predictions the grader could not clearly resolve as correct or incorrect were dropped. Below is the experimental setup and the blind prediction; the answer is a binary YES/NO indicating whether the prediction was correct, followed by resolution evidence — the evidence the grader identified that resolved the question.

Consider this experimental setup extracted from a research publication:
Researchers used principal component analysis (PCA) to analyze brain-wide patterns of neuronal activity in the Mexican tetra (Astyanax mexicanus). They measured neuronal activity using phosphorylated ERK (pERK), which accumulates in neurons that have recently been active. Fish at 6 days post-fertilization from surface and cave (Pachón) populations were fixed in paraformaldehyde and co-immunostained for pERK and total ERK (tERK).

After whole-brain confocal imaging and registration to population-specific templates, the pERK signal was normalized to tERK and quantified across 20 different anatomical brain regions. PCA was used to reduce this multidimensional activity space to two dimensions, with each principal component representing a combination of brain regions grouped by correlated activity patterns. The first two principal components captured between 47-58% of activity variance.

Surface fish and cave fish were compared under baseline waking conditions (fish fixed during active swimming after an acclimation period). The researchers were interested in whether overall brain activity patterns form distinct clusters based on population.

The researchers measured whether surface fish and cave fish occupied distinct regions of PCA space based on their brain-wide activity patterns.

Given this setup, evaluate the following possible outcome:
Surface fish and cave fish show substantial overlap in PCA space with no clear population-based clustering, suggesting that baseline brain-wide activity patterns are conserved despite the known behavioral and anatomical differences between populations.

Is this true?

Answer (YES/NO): NO